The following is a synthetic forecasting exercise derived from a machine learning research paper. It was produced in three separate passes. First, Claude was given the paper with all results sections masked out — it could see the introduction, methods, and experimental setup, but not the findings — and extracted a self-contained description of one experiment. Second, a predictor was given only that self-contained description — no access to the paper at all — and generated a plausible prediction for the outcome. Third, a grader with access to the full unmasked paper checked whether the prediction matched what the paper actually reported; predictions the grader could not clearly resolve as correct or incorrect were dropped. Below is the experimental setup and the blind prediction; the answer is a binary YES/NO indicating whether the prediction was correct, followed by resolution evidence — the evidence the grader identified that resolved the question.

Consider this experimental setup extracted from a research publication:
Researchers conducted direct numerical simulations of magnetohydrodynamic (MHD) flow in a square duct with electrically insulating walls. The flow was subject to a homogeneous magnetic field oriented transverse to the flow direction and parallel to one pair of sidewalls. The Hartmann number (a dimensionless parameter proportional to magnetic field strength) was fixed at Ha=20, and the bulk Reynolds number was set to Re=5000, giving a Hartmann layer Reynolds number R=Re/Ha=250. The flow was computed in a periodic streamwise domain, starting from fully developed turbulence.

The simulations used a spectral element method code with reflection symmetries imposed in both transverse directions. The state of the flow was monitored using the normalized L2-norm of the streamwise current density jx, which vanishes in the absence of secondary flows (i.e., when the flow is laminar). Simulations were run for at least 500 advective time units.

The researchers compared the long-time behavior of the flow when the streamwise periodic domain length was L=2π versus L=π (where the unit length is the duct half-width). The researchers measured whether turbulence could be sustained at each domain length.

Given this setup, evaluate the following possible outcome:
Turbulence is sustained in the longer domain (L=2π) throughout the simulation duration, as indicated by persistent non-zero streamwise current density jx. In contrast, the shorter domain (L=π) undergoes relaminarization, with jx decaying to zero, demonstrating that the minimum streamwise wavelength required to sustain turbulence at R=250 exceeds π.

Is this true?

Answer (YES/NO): YES